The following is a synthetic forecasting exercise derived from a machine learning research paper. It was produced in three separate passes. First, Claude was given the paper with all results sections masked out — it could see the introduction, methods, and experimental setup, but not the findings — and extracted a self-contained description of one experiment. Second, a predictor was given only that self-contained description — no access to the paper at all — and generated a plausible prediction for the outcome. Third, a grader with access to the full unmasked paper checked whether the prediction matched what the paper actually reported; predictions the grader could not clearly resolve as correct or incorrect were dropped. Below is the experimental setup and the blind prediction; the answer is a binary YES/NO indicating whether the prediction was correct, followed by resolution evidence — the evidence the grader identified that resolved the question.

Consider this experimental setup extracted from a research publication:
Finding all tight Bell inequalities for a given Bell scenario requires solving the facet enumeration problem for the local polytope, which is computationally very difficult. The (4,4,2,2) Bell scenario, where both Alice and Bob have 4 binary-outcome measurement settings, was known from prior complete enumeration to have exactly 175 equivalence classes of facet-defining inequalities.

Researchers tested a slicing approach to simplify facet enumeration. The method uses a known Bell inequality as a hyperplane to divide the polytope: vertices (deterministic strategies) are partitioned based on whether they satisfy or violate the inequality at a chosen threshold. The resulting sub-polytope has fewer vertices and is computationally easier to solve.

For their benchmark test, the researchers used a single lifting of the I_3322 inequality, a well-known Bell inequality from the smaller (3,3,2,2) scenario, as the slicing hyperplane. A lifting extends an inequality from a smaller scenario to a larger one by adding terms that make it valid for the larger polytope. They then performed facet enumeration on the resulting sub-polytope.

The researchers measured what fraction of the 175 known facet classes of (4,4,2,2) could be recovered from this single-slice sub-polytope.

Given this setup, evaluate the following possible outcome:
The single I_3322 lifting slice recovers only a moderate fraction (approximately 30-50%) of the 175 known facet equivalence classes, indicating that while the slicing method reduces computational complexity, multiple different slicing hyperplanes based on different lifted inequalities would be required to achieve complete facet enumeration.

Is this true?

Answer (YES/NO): YES